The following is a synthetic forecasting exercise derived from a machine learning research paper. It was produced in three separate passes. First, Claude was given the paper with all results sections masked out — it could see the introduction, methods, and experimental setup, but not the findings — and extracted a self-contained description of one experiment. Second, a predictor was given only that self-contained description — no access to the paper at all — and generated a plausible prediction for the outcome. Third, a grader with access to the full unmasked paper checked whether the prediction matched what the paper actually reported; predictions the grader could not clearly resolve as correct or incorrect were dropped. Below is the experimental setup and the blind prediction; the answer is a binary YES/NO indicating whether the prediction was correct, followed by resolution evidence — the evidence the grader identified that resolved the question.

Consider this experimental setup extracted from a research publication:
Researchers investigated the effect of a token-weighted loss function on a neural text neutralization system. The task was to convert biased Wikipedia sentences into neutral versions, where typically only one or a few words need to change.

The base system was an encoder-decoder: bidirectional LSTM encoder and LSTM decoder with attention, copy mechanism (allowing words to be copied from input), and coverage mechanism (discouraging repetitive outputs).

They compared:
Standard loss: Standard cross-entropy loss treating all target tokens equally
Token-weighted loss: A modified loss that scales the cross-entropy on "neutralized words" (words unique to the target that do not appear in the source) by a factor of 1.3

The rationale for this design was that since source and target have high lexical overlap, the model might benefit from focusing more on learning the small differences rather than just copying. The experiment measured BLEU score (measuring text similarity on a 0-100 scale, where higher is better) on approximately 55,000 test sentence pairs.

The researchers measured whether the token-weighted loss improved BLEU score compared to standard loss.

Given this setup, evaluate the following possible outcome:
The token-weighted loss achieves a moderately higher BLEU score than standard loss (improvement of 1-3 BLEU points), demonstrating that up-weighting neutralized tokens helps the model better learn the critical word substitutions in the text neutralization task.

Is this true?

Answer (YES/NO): YES